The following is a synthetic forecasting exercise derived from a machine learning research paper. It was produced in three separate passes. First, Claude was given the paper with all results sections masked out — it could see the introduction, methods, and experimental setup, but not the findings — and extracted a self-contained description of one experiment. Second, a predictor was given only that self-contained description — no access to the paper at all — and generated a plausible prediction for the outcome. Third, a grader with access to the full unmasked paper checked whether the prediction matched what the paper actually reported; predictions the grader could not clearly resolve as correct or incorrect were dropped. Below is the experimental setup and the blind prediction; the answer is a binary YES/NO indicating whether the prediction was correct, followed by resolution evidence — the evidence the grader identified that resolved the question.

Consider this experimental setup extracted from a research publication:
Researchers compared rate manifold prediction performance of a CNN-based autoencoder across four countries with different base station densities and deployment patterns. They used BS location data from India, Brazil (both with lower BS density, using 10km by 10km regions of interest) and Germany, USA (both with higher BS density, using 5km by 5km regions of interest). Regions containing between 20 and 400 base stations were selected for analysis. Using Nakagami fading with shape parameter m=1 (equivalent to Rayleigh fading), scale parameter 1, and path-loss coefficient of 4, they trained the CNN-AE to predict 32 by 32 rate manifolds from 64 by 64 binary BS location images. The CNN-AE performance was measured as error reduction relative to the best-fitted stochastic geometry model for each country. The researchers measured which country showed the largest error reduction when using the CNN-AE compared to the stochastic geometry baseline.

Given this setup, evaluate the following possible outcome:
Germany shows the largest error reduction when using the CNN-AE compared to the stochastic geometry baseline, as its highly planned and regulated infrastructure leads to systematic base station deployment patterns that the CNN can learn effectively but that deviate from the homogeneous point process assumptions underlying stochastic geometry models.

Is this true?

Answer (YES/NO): NO